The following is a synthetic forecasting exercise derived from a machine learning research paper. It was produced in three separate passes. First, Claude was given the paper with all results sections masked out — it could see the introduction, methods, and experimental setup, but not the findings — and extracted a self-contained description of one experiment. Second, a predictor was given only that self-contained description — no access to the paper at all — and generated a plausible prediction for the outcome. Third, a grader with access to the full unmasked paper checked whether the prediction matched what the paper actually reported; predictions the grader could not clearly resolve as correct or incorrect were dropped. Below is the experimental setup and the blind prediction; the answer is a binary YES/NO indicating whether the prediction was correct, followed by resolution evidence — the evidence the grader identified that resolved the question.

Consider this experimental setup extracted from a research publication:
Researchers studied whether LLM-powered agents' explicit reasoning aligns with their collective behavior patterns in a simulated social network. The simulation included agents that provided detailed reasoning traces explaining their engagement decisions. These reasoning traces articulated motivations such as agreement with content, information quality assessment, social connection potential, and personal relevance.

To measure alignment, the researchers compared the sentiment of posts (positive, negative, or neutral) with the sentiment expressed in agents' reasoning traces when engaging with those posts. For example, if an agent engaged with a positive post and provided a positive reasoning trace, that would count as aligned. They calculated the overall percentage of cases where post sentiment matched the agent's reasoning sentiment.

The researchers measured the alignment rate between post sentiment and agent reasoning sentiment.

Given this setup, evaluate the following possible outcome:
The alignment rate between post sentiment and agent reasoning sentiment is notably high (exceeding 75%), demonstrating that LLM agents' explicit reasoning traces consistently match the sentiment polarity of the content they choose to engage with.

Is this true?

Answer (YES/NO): NO